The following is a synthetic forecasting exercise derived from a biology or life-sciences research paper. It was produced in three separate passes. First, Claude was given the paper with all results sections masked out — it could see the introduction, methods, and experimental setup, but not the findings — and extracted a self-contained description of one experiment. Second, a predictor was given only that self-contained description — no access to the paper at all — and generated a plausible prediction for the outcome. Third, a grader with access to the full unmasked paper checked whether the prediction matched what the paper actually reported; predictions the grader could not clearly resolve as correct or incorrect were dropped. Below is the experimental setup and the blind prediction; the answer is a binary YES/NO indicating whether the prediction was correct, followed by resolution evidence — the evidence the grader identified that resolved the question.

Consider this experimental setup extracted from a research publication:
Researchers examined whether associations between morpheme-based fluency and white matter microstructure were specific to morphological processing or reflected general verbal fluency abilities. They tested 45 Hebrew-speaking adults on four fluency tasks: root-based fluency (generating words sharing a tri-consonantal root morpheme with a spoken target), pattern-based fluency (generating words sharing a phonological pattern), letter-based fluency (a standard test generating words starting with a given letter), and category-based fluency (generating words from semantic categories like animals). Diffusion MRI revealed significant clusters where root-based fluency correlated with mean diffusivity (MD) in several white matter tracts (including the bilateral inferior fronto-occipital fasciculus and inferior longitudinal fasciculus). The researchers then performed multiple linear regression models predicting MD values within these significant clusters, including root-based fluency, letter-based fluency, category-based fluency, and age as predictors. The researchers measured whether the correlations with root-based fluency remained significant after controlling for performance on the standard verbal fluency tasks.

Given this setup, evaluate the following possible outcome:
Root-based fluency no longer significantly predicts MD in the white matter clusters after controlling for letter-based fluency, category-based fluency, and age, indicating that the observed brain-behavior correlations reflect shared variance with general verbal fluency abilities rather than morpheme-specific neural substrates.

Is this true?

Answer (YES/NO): NO